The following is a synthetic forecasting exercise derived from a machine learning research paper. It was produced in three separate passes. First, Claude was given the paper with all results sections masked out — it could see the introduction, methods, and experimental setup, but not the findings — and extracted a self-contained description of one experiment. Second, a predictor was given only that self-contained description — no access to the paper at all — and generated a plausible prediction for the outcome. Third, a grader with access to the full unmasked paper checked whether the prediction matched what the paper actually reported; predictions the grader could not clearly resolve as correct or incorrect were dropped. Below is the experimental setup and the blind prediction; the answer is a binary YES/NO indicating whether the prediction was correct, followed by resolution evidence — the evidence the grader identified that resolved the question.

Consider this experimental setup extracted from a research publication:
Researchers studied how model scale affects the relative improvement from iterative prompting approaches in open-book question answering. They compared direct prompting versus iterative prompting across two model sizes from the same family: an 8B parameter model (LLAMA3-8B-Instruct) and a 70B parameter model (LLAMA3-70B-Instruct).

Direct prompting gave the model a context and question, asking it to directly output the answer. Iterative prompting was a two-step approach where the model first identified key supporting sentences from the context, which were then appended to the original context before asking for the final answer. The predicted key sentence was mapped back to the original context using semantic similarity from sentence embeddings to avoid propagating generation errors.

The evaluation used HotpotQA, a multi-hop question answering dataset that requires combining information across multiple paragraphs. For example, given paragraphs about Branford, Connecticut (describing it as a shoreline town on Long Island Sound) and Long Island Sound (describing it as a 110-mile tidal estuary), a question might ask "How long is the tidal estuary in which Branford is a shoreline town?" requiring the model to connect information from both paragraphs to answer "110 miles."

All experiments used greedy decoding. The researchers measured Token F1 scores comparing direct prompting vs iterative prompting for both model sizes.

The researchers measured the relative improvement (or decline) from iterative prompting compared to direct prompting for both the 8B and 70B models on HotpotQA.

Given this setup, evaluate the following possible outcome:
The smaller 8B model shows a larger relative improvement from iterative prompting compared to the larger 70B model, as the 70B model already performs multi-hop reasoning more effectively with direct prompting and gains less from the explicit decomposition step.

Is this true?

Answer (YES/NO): NO